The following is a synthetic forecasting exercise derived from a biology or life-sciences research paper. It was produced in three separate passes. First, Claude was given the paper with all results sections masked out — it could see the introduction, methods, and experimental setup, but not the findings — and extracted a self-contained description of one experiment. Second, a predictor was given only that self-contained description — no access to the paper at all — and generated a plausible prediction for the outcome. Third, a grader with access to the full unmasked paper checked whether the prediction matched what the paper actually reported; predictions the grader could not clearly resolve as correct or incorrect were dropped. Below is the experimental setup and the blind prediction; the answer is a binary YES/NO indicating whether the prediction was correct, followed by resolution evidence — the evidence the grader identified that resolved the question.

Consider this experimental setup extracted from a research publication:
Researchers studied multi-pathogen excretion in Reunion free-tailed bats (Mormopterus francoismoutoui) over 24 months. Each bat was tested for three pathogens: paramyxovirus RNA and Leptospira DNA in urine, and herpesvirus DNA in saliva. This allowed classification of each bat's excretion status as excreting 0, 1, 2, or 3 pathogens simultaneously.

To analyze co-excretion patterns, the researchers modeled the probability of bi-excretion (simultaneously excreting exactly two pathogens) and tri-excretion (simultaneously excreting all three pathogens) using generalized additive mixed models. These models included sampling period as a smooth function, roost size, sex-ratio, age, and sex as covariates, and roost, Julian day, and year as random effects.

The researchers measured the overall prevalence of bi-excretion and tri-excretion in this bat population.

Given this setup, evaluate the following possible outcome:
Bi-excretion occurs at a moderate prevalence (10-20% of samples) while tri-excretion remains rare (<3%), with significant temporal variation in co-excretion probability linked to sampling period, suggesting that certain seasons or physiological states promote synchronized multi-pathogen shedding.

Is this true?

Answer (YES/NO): NO